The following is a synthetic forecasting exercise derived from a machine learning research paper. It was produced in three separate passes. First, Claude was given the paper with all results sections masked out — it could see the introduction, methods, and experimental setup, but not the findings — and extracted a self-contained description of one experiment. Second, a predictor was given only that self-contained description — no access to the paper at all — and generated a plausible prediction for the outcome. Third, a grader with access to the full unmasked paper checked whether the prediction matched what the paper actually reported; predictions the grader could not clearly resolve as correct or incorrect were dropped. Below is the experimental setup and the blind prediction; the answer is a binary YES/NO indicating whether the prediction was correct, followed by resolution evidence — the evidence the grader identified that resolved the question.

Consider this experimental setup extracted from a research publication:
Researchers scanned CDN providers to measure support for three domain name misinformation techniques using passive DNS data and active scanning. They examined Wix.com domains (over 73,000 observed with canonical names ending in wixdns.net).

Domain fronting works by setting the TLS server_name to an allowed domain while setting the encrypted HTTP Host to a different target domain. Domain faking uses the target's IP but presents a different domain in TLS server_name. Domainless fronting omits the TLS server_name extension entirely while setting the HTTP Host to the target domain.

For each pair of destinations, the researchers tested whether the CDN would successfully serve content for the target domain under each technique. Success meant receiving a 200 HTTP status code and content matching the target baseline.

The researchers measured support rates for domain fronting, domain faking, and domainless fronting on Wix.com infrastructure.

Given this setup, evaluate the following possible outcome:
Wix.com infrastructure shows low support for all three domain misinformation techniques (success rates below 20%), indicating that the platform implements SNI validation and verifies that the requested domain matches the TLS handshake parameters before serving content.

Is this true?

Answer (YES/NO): NO